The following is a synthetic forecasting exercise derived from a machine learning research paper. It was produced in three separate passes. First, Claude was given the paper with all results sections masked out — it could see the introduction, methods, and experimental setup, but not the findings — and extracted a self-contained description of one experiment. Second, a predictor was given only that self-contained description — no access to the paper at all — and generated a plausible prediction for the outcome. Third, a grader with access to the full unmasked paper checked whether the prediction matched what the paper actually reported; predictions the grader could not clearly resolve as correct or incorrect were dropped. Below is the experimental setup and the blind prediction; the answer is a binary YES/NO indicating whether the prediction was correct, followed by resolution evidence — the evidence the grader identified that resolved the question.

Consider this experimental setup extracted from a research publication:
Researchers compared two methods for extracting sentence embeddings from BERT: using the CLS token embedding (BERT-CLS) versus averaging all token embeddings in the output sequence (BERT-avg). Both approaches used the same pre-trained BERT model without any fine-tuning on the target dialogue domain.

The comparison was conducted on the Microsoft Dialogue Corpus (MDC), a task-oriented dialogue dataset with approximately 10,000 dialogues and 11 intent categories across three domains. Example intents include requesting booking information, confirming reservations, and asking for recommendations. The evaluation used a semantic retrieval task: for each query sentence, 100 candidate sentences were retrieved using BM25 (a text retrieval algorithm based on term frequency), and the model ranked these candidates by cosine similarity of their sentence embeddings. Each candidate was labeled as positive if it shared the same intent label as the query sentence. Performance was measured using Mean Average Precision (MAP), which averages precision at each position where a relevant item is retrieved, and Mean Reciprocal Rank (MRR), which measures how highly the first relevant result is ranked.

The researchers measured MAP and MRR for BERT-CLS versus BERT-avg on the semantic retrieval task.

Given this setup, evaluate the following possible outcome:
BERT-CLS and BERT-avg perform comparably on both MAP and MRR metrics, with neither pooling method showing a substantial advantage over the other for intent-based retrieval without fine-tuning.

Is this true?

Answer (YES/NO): NO